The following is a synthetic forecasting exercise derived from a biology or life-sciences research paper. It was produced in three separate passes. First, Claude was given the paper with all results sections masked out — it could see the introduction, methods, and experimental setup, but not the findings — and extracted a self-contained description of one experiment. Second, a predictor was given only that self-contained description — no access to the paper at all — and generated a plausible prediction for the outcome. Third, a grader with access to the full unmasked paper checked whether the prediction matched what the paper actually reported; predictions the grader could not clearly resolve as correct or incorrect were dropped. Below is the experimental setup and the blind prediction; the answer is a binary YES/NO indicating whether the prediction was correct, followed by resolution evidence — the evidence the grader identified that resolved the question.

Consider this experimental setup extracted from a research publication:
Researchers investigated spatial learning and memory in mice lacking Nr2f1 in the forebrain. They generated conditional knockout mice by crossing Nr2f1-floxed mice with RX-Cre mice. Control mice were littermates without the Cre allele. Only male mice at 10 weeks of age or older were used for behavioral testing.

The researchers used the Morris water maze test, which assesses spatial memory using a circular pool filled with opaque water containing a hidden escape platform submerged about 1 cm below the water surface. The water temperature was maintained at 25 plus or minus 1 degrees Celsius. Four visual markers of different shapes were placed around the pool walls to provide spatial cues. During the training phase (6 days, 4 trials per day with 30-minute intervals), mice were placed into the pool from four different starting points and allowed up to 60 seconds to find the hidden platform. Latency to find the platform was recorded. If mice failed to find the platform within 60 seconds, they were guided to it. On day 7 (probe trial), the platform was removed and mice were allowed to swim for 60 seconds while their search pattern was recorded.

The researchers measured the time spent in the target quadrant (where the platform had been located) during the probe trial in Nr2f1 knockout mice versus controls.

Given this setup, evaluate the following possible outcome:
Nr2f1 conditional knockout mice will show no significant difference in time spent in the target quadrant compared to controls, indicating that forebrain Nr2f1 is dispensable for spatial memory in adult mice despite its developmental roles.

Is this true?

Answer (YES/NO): NO